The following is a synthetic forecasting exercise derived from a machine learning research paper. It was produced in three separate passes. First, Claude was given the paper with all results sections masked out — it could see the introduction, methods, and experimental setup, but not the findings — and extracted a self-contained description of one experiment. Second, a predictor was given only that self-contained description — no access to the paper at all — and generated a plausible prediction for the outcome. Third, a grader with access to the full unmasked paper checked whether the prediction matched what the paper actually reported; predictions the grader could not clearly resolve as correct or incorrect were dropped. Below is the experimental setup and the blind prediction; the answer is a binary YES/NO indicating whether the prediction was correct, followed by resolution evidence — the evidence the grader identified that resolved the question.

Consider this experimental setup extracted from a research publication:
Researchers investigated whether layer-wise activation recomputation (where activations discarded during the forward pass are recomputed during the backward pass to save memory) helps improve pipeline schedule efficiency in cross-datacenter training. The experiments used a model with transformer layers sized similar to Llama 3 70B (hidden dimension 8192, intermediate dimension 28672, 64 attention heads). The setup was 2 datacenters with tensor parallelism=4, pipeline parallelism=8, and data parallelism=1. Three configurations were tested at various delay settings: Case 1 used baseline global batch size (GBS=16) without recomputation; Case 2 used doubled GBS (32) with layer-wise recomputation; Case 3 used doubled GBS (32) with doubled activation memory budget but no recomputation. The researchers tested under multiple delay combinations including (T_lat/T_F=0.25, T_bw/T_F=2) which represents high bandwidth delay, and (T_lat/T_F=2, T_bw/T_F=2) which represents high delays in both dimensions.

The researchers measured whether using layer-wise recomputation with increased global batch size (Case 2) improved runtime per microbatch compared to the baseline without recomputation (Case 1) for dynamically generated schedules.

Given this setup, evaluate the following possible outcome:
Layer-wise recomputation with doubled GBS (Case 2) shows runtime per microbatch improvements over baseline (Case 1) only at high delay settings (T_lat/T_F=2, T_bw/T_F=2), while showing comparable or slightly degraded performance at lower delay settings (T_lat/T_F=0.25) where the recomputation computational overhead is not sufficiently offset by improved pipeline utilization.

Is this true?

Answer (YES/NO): NO